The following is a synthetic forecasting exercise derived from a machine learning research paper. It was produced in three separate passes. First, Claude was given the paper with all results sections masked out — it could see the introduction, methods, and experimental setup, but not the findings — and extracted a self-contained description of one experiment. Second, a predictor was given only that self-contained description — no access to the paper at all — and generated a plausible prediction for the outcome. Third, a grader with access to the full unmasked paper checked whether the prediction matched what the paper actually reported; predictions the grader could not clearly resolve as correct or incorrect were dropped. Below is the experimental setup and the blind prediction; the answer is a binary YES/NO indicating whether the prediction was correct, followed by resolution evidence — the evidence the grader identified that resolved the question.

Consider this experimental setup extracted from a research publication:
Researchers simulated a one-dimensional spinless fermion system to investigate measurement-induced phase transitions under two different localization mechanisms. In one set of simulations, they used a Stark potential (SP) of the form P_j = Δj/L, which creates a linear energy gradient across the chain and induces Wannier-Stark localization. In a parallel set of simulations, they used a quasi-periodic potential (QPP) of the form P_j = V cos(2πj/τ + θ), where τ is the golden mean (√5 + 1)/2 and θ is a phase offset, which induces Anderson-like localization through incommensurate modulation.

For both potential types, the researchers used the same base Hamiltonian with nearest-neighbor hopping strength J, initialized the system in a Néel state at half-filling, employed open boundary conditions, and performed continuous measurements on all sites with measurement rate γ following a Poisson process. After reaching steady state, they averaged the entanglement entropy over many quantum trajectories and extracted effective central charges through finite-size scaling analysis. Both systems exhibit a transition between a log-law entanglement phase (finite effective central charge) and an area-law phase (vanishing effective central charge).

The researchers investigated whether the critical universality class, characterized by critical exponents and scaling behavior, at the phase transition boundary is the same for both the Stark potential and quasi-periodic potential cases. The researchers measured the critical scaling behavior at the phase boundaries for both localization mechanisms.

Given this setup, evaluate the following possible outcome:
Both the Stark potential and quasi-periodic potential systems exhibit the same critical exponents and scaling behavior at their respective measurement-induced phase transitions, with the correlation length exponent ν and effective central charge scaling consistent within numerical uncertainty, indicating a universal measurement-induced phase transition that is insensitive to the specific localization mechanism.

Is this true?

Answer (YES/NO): NO